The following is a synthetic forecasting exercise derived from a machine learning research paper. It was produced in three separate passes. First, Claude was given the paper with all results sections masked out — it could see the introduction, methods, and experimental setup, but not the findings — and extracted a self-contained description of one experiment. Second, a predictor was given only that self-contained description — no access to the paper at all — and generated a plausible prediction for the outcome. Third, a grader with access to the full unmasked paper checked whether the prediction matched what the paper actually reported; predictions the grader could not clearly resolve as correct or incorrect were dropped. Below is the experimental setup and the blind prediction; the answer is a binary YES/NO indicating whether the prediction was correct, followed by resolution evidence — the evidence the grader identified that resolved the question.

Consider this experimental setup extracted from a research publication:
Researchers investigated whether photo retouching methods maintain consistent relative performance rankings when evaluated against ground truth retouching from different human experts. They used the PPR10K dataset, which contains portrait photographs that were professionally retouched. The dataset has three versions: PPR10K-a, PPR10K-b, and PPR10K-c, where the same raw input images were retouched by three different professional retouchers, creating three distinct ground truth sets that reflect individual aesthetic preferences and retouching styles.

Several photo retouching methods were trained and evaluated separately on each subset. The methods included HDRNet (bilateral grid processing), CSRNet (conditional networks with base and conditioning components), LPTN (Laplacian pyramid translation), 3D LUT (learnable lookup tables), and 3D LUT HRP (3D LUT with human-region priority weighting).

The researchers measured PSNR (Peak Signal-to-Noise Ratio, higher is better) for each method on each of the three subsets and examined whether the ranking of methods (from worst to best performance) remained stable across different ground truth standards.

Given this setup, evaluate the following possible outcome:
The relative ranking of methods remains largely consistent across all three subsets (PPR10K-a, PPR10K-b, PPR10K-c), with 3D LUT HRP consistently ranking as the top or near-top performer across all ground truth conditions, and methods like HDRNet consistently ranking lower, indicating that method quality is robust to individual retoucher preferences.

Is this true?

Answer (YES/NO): YES